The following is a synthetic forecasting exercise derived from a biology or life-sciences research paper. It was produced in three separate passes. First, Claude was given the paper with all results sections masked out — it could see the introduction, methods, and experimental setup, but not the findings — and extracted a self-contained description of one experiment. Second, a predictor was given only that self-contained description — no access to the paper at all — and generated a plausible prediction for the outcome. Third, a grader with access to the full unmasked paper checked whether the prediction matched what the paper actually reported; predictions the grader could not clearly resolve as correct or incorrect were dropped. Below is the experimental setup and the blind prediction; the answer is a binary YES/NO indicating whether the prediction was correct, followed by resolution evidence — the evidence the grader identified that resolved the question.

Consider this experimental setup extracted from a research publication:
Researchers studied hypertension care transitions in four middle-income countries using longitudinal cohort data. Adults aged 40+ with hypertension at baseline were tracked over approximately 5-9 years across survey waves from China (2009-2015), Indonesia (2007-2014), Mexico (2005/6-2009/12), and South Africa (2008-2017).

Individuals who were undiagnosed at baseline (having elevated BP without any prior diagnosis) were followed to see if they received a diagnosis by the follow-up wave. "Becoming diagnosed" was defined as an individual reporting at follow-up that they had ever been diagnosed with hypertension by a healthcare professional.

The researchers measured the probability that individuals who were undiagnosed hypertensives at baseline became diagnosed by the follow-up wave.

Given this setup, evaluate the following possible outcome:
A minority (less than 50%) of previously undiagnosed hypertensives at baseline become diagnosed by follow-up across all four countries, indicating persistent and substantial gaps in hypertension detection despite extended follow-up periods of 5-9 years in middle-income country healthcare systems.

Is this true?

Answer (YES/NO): YES